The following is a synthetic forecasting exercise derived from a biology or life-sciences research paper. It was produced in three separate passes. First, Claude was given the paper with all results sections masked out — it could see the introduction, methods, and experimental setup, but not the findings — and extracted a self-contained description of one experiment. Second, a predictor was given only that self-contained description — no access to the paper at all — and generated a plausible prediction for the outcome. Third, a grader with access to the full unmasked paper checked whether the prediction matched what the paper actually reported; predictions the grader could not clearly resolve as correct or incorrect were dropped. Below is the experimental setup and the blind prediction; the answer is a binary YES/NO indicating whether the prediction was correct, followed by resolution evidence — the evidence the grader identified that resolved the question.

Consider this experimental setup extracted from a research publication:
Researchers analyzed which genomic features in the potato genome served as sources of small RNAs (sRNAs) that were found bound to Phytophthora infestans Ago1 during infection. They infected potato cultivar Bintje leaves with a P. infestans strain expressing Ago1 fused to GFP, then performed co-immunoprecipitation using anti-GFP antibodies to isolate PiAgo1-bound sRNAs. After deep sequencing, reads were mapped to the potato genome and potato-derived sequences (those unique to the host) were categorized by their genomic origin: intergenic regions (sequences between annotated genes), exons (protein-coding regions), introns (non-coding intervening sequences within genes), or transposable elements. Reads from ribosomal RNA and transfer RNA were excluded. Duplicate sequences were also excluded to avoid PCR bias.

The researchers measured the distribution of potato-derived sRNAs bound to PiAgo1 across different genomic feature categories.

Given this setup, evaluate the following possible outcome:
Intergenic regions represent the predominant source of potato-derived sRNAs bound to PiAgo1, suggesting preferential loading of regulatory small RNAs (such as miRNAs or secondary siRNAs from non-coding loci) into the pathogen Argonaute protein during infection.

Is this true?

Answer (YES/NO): YES